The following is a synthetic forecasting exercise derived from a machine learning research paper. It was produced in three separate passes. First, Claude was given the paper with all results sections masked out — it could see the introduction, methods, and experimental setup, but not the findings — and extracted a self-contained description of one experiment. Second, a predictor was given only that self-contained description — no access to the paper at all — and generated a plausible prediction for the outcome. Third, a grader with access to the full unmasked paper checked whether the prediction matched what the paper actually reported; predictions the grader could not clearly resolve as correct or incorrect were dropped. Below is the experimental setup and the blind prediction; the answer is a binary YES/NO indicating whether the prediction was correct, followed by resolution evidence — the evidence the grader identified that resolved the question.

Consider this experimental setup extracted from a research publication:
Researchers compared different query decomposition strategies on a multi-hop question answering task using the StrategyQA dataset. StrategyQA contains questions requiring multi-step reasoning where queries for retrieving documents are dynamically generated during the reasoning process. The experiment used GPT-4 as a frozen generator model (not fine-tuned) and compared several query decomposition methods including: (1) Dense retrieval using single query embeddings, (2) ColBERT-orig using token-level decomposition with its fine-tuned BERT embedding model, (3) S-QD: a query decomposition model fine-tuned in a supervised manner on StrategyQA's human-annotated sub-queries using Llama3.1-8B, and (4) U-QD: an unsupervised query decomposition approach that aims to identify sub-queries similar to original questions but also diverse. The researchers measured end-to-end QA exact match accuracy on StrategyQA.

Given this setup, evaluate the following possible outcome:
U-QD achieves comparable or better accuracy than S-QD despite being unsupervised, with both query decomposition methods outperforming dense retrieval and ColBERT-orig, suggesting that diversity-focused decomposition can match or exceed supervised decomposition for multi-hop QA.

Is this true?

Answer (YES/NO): NO